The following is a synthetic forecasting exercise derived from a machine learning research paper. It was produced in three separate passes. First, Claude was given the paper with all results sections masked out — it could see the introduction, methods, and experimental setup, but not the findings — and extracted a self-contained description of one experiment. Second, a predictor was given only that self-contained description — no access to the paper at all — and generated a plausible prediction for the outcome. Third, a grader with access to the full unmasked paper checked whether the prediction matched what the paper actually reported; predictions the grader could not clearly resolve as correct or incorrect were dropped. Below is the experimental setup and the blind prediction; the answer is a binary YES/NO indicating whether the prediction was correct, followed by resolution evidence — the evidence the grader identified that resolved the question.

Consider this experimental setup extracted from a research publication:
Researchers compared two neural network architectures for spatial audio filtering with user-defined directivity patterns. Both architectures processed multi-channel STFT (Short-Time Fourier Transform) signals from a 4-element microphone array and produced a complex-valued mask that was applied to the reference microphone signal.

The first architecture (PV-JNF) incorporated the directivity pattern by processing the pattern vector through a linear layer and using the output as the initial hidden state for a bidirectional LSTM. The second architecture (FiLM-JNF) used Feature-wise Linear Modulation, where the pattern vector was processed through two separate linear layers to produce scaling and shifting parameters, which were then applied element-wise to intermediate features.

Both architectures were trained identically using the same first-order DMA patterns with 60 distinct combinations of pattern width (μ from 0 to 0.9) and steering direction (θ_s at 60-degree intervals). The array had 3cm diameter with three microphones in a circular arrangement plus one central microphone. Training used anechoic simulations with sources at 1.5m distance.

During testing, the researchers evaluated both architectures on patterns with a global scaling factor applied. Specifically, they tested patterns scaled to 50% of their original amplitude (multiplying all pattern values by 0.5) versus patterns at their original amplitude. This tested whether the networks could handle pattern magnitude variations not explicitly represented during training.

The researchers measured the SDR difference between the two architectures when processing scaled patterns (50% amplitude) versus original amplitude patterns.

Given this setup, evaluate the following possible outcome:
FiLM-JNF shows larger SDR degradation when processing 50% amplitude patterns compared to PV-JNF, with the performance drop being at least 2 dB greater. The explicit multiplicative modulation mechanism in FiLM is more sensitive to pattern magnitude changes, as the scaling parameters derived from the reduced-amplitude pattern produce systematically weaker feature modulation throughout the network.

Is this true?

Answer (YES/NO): NO